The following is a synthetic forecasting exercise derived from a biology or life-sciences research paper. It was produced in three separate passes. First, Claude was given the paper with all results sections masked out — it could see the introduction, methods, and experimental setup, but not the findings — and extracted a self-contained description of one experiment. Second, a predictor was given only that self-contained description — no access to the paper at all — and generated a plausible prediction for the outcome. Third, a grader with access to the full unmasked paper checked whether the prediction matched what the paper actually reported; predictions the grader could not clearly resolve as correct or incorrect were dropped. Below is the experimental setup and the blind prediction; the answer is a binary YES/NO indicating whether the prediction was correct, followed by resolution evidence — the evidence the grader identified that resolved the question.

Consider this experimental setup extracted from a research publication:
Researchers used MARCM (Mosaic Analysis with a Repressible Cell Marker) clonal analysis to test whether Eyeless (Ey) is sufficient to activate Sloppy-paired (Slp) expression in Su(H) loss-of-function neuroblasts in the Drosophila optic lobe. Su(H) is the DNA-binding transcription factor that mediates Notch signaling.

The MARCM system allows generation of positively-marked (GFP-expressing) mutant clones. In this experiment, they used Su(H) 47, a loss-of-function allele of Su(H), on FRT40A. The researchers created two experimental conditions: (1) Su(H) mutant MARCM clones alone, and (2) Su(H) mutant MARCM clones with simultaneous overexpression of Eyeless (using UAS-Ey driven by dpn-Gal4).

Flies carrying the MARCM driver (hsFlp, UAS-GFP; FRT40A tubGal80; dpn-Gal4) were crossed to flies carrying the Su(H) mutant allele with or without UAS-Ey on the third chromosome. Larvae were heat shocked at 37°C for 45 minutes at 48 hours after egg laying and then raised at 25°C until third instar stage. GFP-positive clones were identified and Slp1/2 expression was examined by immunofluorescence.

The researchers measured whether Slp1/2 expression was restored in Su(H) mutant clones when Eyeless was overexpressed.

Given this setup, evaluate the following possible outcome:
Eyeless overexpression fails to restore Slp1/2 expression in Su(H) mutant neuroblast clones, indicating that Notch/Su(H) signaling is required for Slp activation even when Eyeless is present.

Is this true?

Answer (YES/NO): YES